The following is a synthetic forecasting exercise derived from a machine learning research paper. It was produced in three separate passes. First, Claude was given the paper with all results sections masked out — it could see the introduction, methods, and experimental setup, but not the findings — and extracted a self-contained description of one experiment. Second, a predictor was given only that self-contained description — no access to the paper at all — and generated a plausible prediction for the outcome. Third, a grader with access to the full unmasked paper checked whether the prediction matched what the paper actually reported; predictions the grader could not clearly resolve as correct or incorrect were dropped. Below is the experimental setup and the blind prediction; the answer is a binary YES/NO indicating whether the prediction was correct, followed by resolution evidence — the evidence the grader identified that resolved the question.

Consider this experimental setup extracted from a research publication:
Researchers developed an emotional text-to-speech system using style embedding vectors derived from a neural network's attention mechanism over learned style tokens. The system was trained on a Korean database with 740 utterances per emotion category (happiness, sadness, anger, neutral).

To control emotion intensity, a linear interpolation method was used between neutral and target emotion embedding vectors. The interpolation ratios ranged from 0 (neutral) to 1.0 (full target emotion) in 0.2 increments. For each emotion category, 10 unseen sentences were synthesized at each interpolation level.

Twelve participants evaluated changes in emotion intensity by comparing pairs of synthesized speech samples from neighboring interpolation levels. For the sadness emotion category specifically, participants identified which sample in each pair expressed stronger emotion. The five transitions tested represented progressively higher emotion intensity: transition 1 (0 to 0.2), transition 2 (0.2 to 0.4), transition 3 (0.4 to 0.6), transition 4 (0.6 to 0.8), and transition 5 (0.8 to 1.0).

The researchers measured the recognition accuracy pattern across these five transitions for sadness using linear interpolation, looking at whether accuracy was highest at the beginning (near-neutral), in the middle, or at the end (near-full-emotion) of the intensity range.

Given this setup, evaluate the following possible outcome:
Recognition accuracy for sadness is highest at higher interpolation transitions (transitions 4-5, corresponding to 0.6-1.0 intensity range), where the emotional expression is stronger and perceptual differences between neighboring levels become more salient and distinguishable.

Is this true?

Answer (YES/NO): NO